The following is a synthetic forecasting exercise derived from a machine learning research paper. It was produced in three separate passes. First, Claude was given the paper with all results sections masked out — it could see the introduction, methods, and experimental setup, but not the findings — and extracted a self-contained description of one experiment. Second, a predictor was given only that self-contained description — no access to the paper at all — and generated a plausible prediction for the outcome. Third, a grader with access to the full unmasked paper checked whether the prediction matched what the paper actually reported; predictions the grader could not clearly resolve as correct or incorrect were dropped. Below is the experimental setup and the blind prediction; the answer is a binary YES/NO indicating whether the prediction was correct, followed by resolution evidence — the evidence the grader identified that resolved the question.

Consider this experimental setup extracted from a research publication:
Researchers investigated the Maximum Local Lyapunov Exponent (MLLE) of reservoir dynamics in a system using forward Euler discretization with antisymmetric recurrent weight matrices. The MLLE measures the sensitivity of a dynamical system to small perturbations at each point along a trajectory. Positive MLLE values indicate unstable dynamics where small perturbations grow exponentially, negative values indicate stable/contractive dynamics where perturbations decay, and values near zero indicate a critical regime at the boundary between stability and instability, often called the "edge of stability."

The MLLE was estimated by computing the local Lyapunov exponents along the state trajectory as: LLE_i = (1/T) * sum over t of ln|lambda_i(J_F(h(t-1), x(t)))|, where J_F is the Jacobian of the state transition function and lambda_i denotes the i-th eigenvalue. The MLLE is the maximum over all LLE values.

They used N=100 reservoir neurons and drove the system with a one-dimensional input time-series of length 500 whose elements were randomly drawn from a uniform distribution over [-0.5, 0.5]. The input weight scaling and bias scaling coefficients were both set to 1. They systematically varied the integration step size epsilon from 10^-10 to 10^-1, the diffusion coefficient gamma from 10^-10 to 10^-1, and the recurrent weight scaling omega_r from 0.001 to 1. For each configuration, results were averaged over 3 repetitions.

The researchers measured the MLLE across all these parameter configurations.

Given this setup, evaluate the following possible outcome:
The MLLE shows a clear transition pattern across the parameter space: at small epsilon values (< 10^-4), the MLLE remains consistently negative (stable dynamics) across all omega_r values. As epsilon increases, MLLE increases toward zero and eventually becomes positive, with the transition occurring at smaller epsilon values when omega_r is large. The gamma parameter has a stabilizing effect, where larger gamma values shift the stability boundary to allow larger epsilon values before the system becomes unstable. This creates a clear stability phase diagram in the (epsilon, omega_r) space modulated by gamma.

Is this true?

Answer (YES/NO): NO